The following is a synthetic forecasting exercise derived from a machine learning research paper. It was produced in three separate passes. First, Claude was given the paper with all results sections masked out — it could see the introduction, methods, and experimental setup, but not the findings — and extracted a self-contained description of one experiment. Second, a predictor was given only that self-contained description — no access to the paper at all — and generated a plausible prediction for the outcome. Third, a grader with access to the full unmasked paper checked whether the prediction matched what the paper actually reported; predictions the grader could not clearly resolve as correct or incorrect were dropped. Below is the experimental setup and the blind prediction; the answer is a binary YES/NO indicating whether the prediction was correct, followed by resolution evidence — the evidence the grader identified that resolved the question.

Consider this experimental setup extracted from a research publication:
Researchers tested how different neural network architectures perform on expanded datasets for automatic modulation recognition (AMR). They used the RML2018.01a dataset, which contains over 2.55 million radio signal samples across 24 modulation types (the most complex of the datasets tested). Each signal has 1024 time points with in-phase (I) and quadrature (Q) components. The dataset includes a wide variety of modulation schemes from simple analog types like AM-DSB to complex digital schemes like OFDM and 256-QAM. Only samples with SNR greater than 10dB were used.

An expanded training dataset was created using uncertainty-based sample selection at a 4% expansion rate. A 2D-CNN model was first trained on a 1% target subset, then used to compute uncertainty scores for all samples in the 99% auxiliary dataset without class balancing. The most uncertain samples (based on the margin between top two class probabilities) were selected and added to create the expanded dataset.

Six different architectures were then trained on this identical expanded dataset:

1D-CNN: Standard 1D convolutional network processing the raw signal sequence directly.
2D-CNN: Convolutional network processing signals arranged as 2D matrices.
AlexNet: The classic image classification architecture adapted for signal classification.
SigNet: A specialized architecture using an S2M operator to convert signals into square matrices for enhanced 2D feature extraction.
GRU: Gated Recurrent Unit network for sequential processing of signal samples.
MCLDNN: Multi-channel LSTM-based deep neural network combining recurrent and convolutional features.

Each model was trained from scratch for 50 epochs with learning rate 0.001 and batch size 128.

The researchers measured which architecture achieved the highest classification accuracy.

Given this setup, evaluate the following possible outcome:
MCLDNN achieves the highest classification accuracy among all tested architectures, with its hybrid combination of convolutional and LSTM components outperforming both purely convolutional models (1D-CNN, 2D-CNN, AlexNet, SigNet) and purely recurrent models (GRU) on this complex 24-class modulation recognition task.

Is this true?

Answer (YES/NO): NO